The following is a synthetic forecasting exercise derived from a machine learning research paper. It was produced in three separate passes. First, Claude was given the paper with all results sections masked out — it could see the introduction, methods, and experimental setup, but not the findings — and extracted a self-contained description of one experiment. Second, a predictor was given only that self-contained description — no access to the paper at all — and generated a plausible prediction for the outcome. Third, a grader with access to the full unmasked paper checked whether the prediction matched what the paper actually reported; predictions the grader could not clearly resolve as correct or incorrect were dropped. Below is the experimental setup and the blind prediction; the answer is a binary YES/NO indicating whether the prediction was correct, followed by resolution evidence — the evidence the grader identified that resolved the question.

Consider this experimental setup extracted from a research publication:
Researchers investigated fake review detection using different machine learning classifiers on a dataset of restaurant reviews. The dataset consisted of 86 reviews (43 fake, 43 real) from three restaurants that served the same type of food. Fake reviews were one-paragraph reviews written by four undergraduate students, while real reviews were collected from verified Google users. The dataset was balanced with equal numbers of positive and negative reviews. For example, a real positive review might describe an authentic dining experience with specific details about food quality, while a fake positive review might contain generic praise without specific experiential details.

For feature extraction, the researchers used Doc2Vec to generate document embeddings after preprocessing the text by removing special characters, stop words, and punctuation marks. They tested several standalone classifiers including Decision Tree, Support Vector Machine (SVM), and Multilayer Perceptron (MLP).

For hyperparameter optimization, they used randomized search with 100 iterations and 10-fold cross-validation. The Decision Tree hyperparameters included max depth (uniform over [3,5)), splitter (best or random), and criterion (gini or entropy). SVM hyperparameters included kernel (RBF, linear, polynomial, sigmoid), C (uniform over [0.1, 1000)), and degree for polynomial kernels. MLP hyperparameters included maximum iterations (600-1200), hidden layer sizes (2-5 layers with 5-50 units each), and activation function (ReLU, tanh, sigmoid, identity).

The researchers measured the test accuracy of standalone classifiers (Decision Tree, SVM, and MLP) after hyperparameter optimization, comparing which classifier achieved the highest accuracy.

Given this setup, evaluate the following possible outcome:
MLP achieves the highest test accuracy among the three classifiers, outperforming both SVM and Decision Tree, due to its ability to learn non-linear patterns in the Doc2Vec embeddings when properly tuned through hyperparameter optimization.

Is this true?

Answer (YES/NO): YES